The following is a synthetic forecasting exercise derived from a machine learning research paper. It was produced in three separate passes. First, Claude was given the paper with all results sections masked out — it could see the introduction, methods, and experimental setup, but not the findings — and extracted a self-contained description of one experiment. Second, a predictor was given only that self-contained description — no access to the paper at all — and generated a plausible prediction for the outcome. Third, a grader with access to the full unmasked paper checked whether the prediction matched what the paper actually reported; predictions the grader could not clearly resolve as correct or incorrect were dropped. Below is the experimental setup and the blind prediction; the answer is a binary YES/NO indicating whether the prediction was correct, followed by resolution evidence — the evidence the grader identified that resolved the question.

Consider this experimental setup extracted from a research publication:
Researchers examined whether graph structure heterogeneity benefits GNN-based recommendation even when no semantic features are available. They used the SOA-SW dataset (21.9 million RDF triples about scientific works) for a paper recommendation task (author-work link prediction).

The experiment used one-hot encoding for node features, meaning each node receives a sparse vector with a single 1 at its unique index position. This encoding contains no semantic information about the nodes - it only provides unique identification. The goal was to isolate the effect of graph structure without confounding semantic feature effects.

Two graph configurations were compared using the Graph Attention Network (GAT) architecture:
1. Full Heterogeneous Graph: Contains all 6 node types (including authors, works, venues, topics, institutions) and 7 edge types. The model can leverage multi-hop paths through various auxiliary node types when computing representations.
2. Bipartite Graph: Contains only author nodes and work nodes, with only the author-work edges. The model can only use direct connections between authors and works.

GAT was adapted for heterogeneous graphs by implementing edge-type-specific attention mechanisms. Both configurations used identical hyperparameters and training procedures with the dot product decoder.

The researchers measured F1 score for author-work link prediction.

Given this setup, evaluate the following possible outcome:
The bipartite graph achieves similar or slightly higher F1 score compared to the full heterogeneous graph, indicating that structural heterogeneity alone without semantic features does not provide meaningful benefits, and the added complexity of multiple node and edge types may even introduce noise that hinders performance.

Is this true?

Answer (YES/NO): NO